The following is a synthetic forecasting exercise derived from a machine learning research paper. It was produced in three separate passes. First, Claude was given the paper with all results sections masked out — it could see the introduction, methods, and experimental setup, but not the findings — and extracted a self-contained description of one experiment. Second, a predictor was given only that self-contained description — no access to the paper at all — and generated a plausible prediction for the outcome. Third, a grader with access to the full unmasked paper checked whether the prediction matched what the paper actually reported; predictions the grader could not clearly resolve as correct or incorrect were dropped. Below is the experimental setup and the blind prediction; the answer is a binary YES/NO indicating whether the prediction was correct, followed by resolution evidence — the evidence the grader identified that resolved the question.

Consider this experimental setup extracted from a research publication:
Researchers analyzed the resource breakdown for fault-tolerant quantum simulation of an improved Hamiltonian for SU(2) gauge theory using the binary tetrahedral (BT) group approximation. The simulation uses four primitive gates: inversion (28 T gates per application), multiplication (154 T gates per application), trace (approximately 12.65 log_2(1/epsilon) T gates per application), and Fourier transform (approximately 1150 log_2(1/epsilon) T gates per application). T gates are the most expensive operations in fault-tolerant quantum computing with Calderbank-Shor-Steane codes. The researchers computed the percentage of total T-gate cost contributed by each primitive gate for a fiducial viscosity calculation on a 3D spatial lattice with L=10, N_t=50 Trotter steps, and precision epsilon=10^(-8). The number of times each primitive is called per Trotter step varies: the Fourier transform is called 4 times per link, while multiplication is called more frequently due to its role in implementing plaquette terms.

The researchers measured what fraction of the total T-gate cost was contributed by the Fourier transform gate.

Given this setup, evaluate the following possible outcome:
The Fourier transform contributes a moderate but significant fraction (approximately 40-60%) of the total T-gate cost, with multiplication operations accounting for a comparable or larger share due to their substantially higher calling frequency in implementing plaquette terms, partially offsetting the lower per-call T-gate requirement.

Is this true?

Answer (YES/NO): NO